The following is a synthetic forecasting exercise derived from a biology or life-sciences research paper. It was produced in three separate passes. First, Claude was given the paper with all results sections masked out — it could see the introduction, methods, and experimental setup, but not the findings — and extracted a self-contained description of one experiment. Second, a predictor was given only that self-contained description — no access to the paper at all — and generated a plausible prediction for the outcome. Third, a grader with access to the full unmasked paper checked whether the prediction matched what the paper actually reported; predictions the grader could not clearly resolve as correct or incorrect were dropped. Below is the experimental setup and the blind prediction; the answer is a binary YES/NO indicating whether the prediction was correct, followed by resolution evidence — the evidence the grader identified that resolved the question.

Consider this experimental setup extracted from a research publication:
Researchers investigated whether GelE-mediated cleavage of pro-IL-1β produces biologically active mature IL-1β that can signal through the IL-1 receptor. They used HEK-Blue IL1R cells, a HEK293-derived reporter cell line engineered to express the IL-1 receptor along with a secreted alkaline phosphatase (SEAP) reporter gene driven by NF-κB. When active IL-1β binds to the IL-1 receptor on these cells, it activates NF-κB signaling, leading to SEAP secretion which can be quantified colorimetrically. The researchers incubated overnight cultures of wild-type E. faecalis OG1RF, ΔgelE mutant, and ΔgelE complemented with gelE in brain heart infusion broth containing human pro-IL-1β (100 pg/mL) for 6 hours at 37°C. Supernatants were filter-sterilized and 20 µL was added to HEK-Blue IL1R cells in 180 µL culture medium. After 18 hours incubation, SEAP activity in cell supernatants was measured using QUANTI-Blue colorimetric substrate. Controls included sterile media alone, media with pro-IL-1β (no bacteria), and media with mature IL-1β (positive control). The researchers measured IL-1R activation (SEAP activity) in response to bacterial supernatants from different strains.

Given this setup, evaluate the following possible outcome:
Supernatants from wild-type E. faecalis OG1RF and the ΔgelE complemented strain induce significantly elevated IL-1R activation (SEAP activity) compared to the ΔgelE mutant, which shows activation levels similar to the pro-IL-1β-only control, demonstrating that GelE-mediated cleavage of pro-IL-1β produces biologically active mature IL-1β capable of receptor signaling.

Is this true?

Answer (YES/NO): NO